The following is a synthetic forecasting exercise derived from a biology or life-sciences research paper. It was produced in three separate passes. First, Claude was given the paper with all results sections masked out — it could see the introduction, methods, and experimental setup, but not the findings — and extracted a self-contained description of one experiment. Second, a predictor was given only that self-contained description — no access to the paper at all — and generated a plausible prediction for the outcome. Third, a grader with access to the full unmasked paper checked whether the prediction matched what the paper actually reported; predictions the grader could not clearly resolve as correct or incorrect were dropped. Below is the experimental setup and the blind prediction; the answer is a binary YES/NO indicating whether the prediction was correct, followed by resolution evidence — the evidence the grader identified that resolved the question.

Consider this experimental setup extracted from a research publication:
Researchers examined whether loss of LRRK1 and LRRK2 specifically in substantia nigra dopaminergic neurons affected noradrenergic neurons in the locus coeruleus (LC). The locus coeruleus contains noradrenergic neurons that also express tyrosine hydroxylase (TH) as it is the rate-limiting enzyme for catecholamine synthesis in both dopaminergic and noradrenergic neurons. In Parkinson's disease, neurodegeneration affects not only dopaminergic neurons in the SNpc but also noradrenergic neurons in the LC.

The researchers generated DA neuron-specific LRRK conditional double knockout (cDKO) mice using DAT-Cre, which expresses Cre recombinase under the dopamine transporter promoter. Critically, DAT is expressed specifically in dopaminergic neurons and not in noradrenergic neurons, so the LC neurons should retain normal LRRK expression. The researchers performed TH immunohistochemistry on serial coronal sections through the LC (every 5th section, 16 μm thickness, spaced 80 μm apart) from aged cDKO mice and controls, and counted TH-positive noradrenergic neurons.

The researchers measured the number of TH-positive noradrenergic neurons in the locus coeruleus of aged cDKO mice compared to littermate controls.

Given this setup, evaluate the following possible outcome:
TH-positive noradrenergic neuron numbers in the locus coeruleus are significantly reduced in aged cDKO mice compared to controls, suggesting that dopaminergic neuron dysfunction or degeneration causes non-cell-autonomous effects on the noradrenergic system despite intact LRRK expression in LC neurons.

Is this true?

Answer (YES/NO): NO